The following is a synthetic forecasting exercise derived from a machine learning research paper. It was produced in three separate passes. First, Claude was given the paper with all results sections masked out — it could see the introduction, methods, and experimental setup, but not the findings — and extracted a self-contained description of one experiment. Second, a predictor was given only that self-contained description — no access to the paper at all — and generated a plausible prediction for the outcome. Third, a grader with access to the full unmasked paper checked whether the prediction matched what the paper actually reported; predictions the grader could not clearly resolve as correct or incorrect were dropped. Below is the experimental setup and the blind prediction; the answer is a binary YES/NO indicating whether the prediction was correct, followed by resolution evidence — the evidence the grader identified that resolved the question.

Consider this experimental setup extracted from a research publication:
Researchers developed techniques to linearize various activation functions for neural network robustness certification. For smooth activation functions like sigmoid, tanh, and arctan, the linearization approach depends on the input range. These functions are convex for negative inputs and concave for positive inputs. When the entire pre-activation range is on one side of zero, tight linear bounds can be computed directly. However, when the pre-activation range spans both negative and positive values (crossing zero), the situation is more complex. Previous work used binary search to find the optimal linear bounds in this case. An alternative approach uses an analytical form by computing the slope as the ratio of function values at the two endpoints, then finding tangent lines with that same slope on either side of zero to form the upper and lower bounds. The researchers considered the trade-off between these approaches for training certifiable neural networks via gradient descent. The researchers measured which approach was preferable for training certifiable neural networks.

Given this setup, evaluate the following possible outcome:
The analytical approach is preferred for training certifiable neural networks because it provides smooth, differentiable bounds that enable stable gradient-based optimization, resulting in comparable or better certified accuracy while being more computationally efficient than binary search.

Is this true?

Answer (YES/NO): YES